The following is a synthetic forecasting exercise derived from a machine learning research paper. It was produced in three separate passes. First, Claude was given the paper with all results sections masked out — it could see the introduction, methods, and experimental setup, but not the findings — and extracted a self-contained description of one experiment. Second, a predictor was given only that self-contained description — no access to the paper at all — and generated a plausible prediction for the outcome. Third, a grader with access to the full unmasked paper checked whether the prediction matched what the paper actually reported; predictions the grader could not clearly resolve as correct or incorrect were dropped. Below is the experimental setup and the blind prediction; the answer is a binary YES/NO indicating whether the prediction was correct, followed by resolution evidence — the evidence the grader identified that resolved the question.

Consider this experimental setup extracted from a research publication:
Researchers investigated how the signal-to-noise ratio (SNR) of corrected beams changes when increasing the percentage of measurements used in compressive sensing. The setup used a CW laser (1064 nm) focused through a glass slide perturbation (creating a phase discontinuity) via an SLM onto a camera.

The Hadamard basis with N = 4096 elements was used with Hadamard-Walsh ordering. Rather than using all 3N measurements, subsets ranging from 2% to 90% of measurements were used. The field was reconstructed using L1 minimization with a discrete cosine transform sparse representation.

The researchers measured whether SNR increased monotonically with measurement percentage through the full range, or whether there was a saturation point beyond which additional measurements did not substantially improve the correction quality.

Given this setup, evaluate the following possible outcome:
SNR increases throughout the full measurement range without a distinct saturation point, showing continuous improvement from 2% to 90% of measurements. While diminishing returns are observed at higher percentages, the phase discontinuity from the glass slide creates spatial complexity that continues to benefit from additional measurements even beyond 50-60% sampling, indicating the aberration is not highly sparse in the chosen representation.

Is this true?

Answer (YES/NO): NO